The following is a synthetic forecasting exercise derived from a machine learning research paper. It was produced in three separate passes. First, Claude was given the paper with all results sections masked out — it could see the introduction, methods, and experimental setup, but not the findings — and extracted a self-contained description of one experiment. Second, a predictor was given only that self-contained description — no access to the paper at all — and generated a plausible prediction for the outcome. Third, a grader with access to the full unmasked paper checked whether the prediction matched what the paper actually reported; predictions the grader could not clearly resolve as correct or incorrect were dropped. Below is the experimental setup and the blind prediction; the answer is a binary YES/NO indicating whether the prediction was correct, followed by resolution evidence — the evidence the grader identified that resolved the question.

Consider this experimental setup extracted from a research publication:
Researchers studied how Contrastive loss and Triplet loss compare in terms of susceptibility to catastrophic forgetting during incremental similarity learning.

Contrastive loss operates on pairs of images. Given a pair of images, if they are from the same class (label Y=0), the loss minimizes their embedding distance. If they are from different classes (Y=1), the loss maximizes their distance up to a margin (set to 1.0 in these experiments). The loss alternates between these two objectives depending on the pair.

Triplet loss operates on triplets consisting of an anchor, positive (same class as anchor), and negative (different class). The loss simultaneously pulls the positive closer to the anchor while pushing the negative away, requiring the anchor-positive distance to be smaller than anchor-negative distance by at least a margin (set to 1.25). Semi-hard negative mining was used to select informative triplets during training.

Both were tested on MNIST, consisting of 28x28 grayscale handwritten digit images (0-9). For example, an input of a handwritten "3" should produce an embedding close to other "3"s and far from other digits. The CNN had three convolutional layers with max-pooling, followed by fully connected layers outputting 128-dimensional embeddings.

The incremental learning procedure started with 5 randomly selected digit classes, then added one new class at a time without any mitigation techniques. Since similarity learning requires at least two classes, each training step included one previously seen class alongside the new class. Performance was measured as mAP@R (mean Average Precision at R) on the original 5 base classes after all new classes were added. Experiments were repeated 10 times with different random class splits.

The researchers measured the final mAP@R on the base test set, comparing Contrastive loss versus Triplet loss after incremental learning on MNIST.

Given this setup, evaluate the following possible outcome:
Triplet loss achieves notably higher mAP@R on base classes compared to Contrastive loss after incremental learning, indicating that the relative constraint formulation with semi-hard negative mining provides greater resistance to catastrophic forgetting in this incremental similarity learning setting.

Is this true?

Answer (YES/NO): NO